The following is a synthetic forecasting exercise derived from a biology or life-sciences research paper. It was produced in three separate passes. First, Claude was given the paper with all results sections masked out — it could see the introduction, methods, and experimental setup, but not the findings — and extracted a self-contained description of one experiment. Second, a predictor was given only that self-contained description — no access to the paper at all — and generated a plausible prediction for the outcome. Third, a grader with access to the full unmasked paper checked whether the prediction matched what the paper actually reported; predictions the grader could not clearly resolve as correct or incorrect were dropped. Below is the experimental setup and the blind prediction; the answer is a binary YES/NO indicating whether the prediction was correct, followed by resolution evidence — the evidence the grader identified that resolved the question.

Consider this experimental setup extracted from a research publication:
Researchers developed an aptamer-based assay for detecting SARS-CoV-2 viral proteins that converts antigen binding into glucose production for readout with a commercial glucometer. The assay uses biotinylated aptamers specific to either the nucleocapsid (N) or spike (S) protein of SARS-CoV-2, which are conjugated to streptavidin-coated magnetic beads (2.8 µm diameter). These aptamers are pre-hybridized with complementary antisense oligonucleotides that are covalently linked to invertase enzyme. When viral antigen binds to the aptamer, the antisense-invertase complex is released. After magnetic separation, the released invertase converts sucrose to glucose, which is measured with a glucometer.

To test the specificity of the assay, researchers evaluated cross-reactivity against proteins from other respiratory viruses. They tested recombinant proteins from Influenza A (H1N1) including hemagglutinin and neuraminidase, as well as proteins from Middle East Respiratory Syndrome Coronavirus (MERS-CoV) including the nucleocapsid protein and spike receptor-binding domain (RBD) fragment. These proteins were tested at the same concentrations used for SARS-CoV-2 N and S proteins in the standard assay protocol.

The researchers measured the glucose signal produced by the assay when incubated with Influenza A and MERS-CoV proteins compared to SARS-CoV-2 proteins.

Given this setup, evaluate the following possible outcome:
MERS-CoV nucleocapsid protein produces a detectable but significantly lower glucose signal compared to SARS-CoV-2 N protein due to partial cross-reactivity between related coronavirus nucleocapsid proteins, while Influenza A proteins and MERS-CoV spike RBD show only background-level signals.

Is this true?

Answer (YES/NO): NO